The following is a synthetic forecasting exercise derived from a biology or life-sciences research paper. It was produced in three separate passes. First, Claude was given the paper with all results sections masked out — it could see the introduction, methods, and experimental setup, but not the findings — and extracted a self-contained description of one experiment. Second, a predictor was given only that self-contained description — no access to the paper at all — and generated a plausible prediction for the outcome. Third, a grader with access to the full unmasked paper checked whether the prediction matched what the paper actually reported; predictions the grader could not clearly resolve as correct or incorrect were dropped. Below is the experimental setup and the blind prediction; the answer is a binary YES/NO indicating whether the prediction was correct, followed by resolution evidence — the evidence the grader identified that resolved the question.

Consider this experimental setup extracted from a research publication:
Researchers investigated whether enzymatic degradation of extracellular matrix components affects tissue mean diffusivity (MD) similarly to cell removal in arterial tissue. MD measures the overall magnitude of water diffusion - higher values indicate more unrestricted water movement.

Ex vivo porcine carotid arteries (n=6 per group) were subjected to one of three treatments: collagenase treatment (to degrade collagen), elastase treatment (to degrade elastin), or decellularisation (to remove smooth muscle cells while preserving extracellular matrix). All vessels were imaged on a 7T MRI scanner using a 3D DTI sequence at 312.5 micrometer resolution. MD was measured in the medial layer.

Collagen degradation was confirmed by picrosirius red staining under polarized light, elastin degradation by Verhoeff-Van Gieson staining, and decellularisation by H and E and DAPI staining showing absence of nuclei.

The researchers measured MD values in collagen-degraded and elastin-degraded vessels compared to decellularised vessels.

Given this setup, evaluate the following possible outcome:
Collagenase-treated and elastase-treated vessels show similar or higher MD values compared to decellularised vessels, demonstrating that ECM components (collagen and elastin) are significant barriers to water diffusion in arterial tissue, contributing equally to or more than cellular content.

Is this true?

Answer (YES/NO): NO